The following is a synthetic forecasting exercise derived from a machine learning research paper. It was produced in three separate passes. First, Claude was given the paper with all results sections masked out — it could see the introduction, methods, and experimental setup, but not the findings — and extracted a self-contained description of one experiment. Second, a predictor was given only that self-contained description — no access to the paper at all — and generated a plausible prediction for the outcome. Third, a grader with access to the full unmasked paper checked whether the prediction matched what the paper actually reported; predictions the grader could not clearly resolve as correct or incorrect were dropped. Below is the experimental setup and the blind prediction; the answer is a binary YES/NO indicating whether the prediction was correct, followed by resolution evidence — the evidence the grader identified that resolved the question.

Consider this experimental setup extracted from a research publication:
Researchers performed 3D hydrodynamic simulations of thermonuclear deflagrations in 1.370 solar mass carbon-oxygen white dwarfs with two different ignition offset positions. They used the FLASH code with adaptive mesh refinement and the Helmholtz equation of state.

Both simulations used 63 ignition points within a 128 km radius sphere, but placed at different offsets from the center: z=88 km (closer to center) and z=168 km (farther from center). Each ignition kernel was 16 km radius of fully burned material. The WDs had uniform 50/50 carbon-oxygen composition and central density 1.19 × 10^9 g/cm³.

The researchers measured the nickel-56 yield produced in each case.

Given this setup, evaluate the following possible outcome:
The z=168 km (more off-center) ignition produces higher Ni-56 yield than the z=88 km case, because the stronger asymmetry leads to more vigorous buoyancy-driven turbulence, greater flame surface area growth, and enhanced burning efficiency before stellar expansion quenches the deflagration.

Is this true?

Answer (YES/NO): NO